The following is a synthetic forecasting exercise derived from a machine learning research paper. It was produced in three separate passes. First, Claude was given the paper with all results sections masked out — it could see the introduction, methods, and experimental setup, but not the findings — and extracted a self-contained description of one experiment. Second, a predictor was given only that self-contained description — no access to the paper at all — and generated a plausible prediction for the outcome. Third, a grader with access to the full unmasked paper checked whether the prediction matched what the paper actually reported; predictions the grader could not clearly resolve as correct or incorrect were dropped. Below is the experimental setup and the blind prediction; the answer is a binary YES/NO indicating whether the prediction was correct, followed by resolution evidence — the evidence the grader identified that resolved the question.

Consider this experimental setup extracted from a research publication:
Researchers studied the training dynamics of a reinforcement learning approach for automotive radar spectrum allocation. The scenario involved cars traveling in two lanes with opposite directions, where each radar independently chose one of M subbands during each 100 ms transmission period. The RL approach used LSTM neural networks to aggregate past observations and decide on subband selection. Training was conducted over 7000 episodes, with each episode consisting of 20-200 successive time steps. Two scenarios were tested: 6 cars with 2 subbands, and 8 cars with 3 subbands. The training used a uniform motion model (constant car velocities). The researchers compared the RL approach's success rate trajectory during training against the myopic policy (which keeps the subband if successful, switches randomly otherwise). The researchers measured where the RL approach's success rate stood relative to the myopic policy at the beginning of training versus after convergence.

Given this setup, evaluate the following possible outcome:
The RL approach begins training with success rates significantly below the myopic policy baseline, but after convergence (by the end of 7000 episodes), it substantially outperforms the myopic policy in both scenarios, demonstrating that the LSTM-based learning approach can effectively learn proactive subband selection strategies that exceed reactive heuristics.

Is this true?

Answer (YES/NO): YES